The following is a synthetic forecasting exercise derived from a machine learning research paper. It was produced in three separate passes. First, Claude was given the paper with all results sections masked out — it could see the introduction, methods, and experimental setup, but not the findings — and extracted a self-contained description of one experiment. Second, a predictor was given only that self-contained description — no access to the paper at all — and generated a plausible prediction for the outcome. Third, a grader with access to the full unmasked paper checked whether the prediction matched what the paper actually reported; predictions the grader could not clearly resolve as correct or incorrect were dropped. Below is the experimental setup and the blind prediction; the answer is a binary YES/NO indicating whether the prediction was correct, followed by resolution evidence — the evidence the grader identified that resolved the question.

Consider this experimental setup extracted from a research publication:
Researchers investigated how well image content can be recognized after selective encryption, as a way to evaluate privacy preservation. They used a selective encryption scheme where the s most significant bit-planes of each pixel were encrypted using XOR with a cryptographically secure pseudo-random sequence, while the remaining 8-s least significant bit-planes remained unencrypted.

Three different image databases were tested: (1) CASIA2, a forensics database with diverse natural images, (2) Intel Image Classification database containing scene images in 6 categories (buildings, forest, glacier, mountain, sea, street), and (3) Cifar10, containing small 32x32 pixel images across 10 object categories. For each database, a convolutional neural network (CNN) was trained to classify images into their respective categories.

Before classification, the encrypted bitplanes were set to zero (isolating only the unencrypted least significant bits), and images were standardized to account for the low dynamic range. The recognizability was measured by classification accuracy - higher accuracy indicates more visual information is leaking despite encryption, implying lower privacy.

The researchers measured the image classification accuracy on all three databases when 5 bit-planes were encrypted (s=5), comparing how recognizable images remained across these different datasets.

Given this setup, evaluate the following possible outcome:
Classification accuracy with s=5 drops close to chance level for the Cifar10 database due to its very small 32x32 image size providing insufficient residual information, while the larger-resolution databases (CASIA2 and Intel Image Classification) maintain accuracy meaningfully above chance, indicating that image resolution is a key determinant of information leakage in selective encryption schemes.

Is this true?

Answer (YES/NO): NO